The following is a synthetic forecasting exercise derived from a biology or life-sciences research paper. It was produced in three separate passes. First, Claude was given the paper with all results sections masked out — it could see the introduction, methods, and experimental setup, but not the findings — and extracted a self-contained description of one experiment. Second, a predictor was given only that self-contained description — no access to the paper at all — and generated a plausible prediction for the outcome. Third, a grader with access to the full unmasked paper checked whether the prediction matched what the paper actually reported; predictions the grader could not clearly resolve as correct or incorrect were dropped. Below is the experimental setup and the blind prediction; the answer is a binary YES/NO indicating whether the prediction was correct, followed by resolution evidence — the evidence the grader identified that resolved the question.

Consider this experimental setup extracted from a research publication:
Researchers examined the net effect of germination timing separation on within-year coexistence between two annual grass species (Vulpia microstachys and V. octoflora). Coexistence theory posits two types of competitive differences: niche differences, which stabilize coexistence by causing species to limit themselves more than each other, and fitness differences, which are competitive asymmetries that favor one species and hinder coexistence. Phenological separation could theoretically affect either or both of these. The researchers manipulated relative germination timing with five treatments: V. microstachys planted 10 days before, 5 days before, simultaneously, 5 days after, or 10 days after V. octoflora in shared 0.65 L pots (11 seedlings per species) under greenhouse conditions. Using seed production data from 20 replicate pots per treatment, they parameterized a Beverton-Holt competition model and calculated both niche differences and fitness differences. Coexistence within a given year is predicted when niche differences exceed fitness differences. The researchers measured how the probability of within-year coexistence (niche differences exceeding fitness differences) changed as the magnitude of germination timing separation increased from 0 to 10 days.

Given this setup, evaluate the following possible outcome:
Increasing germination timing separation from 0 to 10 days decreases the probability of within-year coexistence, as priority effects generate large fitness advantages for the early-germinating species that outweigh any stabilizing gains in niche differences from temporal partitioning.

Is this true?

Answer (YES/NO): YES